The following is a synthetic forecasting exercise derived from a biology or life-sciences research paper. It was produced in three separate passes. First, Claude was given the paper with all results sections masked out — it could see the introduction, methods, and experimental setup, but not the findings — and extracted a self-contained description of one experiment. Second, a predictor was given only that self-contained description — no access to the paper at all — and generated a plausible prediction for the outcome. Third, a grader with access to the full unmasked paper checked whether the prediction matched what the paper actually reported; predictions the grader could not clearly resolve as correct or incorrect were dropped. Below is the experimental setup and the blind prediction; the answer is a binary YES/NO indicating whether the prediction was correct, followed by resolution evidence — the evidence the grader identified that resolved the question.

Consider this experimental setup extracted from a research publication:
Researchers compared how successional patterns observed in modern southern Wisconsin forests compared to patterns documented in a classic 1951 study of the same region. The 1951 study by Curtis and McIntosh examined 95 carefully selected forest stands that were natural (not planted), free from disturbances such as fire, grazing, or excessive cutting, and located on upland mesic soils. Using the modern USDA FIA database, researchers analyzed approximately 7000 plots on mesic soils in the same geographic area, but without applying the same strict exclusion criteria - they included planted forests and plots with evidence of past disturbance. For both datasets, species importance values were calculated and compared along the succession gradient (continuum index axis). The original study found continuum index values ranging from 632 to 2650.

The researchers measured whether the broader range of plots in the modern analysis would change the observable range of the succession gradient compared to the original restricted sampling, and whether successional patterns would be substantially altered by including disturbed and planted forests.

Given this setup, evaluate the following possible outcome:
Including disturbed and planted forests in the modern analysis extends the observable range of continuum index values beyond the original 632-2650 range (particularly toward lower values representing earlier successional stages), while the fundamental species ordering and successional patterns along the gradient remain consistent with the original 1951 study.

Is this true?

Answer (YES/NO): YES